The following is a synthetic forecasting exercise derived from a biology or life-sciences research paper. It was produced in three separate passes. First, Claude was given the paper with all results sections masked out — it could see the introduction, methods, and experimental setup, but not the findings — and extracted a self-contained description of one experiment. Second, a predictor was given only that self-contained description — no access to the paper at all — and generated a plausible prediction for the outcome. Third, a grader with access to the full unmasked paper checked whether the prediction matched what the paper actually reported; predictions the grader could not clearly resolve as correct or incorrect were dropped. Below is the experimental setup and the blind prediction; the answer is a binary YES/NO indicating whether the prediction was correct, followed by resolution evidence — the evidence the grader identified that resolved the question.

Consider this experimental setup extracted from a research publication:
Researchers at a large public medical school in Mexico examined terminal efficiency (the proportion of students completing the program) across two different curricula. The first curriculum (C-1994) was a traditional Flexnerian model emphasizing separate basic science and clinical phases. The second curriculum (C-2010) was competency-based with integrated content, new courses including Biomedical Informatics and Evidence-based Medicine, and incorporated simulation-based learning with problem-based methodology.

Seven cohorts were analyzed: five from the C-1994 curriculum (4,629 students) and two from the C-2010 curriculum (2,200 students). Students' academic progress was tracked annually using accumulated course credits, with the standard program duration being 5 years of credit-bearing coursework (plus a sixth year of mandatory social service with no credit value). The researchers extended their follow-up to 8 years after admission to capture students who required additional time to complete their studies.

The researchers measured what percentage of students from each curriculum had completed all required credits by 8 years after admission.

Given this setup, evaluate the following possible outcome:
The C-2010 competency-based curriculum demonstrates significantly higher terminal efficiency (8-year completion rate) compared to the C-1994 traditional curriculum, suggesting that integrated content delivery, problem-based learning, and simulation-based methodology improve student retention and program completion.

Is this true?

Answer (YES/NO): NO